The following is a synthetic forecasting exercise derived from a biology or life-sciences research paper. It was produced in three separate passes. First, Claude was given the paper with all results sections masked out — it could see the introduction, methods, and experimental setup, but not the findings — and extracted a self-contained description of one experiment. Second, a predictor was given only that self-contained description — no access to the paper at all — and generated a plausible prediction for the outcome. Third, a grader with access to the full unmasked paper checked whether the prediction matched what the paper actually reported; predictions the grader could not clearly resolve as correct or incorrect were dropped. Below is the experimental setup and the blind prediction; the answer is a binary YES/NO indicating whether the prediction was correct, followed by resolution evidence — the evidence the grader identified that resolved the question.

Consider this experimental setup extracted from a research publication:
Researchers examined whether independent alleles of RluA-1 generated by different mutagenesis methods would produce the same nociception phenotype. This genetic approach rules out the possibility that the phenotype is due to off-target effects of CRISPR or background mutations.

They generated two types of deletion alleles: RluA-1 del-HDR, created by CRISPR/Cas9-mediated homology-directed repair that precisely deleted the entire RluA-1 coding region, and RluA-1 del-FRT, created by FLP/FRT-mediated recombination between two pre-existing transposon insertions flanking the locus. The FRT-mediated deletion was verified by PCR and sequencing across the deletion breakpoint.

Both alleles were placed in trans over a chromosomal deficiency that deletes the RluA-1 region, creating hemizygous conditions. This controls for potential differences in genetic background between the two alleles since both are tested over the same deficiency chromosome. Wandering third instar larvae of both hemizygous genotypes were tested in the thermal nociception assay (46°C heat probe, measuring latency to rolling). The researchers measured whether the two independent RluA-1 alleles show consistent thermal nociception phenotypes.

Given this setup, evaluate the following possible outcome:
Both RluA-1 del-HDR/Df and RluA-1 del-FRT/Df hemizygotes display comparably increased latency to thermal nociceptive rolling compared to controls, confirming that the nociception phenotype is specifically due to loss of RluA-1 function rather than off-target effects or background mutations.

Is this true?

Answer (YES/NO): NO